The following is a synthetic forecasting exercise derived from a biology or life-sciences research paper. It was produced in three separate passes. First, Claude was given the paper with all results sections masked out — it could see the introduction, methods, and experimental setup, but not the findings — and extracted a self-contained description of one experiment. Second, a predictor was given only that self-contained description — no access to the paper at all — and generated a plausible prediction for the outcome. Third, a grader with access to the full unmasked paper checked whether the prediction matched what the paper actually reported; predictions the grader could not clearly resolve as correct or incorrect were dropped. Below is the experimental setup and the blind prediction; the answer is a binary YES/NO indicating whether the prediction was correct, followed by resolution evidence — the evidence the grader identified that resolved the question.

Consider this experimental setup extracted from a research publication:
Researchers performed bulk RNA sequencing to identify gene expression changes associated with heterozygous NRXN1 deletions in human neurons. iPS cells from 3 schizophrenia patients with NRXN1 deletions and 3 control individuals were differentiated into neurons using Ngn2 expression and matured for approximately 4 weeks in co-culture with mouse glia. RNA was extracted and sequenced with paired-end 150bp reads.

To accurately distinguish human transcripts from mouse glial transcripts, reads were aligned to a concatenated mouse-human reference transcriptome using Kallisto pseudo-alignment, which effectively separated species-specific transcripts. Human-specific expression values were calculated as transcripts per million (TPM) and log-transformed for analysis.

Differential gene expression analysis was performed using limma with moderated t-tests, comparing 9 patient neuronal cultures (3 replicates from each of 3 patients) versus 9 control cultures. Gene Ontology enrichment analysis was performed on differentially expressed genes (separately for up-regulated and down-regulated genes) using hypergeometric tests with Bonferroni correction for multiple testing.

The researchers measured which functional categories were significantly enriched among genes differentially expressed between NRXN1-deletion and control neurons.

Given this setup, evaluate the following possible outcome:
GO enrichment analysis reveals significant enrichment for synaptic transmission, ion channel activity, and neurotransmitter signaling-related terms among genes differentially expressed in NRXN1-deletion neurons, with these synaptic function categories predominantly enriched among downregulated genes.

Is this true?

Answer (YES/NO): NO